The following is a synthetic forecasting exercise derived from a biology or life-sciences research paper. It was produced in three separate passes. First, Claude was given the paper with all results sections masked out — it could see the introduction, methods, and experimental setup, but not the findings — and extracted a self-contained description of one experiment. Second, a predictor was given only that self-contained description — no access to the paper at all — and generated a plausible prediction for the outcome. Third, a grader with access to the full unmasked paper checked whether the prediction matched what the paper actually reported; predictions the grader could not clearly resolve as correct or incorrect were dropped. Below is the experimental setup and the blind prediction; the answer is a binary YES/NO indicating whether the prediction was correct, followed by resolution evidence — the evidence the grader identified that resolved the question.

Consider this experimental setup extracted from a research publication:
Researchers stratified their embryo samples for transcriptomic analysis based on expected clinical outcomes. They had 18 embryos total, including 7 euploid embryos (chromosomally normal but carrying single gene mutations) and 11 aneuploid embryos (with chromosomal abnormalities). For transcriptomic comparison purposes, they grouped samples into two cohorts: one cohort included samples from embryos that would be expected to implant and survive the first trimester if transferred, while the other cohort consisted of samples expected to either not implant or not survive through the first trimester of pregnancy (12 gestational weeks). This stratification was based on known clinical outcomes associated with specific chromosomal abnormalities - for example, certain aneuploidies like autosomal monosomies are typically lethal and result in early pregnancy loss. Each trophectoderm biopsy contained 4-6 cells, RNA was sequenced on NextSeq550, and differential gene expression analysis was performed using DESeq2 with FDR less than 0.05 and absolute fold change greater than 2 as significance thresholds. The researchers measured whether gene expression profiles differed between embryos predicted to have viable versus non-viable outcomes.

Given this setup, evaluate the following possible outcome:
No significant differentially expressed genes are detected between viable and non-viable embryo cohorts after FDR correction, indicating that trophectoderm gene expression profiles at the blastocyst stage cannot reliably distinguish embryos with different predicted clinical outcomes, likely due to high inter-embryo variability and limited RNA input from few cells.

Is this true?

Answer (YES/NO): NO